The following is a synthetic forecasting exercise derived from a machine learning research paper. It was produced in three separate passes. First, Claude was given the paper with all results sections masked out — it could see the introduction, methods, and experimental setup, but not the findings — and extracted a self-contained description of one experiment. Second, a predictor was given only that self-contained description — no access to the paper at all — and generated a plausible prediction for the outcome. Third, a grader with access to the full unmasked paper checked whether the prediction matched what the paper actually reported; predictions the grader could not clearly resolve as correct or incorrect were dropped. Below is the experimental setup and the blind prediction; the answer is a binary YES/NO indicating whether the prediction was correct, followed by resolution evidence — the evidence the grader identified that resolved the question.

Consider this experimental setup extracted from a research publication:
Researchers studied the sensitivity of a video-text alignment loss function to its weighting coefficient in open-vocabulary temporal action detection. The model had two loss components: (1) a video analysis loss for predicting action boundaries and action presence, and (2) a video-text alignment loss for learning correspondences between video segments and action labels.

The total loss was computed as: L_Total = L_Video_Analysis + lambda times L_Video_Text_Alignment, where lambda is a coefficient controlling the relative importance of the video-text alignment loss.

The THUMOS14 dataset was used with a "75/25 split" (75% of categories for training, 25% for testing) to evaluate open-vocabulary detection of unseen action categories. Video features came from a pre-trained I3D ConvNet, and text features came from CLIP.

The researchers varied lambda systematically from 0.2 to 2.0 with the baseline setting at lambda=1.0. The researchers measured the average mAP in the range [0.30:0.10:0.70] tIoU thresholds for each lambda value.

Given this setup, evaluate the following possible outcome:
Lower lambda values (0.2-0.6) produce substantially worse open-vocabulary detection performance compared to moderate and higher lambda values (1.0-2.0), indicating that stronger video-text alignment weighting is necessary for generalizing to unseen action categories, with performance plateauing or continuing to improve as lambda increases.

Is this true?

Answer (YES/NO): NO